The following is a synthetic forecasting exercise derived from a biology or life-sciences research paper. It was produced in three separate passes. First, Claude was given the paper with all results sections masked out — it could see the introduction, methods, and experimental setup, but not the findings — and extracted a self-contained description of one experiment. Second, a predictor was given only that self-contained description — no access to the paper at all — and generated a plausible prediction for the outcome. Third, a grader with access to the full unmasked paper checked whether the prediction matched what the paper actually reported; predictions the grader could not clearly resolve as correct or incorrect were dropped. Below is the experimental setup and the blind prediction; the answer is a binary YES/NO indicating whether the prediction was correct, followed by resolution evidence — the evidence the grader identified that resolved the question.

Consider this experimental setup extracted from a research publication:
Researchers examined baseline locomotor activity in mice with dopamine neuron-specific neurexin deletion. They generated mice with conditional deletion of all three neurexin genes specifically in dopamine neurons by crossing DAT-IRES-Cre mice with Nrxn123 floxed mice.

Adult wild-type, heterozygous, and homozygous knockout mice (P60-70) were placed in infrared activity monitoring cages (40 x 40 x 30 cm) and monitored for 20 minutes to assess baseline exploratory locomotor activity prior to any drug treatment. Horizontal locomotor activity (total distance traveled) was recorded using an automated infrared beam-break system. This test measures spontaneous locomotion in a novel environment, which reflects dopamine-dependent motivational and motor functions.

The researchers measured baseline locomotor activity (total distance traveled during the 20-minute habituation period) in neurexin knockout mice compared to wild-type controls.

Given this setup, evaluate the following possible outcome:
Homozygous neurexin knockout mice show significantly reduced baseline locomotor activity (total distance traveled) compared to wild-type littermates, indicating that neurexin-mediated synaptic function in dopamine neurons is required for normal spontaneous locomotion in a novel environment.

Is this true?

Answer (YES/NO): NO